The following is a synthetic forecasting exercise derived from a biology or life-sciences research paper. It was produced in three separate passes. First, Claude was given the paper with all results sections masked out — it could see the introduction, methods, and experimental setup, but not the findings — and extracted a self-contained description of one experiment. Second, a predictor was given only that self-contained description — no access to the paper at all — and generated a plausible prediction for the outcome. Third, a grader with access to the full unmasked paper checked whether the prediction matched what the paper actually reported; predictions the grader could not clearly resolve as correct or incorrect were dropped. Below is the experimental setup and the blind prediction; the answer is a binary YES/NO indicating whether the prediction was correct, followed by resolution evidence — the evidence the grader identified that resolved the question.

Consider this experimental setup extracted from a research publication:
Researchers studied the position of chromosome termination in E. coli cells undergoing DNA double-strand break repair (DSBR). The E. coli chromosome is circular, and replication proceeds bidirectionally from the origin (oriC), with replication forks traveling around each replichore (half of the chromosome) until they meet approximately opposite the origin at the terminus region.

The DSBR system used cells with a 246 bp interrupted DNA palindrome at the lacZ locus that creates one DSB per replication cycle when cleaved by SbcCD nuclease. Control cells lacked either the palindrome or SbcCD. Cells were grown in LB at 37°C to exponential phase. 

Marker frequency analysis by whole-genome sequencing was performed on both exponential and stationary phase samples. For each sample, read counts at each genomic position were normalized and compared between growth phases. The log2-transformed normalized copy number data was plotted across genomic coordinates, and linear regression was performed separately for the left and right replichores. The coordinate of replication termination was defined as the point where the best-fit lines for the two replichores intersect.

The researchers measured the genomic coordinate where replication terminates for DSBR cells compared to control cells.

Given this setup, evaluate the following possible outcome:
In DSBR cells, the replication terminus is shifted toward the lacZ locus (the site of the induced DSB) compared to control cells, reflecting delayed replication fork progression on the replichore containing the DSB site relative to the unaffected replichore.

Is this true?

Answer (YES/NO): YES